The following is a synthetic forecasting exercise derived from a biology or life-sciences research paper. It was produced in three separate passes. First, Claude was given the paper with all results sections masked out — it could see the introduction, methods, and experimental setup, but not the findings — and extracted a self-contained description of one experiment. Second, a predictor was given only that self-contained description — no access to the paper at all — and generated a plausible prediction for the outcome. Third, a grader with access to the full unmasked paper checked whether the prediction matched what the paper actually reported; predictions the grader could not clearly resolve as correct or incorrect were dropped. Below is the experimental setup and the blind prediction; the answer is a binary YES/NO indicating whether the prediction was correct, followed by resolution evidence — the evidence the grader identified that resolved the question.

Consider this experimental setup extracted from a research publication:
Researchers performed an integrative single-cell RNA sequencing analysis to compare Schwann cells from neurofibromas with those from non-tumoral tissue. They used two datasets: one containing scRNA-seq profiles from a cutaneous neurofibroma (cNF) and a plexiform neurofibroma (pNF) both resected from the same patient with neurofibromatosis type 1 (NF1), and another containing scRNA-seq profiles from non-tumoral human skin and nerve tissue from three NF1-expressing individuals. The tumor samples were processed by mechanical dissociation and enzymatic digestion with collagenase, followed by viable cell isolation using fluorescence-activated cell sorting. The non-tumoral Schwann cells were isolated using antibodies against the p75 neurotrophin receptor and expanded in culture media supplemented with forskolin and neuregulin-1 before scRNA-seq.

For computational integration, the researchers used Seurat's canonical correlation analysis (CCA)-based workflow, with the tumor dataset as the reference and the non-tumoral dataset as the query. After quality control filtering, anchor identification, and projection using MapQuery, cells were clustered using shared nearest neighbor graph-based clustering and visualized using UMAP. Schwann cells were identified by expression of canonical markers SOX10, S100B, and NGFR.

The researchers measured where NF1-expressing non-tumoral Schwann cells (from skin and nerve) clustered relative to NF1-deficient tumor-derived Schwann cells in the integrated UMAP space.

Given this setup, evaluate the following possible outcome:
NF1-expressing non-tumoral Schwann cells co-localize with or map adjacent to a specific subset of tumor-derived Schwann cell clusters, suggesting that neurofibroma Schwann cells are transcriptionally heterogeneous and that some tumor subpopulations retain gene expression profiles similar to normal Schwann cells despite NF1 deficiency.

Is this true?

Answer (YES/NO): YES